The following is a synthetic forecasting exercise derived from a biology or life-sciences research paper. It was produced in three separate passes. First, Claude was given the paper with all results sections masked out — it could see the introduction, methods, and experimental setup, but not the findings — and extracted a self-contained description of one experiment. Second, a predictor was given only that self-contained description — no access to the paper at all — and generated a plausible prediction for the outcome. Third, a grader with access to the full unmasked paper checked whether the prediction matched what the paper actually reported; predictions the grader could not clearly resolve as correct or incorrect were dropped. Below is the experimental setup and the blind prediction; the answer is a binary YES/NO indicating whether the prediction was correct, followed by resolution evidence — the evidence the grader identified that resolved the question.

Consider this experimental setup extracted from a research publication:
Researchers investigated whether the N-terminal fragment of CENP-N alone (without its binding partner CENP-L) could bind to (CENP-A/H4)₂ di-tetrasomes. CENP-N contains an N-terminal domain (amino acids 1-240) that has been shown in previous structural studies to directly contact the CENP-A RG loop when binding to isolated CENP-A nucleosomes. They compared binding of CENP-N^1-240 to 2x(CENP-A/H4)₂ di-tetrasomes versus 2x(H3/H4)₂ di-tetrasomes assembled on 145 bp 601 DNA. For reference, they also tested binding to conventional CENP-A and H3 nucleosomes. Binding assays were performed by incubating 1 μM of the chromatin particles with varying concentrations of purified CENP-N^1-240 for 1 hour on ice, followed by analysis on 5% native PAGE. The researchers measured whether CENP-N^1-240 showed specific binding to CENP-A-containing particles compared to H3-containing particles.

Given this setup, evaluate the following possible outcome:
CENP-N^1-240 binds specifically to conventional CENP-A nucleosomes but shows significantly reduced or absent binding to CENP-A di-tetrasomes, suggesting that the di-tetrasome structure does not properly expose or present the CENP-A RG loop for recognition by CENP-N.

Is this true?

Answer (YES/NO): NO